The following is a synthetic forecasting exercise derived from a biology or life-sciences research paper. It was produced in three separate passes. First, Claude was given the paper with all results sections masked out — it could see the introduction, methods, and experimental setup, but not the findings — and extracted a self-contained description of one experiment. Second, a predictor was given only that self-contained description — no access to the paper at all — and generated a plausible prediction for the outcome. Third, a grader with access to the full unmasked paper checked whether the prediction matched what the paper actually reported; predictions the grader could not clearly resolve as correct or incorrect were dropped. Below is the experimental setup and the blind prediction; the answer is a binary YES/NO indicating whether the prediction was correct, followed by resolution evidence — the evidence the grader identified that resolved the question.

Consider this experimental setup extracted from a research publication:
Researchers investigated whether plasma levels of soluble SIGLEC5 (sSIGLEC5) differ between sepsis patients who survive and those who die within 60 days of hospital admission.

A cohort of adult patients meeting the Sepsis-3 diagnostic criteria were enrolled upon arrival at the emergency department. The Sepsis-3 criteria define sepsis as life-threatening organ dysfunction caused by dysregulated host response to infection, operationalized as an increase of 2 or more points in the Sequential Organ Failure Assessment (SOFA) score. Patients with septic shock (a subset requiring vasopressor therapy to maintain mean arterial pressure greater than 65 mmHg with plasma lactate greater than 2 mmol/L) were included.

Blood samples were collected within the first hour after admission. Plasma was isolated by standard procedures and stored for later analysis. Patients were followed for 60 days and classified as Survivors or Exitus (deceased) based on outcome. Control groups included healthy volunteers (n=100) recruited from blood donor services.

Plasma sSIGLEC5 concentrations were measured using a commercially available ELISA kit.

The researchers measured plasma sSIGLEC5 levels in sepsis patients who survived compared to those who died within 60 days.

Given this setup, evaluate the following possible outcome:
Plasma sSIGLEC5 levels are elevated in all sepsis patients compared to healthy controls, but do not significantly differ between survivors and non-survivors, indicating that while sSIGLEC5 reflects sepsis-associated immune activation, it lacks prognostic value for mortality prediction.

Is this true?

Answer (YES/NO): NO